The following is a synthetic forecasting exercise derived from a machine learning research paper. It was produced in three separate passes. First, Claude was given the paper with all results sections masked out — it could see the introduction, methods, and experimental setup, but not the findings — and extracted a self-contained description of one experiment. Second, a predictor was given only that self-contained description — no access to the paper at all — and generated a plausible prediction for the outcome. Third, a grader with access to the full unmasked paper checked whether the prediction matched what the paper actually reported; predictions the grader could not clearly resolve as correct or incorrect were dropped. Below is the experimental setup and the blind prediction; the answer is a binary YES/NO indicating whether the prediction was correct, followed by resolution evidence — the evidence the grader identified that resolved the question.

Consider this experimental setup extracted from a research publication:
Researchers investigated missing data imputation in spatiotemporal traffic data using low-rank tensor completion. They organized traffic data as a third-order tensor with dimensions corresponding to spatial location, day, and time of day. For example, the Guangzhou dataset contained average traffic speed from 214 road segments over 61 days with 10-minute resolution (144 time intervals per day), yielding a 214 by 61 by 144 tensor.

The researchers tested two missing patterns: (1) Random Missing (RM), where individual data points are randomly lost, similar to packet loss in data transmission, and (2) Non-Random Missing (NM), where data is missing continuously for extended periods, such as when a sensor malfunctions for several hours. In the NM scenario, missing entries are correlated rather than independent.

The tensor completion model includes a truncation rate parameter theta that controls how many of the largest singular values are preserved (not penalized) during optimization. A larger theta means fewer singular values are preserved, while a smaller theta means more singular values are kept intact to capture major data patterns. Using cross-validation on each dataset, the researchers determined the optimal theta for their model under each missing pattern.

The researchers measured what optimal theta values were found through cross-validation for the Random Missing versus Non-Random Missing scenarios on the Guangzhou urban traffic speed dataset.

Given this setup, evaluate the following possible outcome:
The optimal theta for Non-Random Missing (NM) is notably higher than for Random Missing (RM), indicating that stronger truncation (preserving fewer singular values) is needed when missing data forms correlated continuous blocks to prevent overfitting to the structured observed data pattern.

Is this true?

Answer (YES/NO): NO